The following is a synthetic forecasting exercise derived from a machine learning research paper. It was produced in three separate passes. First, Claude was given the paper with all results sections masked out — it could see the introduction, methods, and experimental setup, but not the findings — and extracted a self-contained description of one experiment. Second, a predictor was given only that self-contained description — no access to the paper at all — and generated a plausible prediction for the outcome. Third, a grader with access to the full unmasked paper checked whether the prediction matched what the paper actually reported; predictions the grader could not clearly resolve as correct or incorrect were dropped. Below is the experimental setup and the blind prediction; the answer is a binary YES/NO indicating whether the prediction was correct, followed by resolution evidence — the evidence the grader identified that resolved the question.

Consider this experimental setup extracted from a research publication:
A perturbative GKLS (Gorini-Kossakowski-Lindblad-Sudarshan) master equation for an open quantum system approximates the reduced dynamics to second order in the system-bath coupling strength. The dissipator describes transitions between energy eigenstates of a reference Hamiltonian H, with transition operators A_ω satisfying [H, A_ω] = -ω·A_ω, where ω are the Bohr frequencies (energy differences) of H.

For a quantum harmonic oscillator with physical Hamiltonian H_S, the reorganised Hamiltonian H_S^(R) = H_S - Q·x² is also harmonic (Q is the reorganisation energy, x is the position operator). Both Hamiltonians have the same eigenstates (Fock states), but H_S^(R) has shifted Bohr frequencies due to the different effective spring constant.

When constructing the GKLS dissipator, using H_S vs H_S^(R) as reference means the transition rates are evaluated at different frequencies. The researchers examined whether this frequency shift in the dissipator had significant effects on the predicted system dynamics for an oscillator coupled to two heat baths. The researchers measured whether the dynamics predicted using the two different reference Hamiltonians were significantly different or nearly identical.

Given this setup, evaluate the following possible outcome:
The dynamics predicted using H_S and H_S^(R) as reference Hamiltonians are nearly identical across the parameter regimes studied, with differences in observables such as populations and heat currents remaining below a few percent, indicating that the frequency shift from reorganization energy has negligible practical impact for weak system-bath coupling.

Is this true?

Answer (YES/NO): NO